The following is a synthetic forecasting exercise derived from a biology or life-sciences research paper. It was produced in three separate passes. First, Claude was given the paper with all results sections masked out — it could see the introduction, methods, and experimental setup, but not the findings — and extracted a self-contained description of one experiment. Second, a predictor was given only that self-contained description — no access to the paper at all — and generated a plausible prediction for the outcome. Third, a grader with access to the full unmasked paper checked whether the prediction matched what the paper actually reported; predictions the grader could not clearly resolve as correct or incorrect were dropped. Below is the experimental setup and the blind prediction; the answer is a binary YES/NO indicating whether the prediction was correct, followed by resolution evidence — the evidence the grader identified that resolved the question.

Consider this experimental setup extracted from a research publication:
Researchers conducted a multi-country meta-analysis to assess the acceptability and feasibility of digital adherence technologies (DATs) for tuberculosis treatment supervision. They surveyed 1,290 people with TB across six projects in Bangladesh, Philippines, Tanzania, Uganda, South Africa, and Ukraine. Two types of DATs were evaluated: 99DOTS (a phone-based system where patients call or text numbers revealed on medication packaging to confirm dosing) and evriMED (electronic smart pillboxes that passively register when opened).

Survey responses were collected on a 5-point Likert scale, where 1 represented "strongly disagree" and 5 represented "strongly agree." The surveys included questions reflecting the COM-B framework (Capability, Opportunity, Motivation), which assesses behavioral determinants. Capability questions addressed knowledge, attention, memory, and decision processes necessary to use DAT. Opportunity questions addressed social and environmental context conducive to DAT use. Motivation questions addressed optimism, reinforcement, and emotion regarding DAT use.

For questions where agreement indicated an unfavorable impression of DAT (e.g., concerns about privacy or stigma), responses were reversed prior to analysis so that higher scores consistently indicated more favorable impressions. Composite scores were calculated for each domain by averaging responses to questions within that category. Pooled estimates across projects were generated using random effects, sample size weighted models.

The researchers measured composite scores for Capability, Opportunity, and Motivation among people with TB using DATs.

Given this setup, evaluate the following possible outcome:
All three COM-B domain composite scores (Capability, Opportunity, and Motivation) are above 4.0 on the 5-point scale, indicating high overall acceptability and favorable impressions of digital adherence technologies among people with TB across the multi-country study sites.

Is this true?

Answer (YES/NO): YES